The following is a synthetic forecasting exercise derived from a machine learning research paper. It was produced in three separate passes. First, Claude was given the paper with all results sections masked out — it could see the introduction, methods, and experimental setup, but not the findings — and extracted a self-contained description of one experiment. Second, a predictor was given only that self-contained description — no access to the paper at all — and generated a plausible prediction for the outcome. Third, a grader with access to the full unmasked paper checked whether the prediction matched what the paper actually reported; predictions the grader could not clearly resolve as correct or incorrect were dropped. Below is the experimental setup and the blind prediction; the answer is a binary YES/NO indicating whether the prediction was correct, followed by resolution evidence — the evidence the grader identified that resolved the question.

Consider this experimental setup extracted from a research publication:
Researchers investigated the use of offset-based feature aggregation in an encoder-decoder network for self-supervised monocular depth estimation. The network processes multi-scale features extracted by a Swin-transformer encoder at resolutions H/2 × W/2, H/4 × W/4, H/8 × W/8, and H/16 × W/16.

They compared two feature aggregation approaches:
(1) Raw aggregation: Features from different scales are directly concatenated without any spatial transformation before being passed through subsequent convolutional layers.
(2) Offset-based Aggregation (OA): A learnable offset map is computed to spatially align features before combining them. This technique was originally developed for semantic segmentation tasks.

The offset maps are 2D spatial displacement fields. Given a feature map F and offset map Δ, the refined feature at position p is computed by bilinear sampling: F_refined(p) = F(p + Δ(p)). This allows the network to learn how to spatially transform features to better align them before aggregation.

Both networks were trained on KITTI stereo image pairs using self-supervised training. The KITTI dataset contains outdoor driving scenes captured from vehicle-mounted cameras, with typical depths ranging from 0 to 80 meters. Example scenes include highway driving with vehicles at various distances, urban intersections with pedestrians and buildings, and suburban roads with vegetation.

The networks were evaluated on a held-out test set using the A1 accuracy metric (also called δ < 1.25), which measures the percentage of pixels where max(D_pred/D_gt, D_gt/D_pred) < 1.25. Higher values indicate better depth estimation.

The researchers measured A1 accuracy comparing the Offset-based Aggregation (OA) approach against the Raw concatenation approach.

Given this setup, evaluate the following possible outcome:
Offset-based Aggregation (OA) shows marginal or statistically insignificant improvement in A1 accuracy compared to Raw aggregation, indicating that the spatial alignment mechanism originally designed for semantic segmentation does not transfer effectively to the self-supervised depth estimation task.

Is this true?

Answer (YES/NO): NO